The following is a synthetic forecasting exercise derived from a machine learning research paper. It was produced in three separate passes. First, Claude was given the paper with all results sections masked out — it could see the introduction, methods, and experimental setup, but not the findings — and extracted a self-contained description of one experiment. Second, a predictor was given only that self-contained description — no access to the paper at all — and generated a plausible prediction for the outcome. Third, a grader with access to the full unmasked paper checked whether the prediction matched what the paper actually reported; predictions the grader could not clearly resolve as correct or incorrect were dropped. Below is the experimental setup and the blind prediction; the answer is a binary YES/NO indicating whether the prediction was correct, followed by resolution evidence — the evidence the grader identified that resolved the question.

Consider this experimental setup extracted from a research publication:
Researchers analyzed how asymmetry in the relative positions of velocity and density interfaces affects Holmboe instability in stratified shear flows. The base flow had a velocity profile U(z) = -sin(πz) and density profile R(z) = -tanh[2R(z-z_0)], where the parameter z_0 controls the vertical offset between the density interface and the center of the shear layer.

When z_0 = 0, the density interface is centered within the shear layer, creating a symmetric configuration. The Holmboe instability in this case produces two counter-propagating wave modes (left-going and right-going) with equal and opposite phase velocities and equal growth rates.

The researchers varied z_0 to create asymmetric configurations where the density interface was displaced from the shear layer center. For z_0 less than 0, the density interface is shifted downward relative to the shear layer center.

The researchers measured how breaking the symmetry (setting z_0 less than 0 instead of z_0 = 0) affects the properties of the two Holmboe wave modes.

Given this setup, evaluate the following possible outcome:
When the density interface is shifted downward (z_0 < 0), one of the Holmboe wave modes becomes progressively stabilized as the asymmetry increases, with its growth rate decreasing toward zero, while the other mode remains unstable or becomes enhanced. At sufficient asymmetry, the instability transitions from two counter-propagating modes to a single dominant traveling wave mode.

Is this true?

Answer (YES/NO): YES